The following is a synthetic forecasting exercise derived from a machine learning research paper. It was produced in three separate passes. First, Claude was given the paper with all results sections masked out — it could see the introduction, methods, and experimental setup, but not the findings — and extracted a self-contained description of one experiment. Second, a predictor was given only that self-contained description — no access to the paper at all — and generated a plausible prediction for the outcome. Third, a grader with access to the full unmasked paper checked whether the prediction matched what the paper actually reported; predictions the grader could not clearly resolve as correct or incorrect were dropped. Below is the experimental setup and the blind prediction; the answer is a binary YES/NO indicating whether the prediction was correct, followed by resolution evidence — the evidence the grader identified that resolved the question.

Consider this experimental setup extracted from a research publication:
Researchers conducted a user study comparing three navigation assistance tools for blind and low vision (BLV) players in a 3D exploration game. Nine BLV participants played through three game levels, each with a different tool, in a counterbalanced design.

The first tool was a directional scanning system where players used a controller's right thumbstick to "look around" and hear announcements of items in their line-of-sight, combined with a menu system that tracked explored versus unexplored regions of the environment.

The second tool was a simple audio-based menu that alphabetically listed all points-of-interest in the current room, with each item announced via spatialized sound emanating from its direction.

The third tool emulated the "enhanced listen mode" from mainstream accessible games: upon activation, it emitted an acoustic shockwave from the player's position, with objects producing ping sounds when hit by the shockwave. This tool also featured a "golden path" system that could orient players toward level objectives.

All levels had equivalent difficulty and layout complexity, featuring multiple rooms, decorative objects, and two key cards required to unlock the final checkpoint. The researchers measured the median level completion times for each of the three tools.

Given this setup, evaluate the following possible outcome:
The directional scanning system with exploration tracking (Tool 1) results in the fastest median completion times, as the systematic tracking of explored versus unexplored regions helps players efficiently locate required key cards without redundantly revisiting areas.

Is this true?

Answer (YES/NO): NO